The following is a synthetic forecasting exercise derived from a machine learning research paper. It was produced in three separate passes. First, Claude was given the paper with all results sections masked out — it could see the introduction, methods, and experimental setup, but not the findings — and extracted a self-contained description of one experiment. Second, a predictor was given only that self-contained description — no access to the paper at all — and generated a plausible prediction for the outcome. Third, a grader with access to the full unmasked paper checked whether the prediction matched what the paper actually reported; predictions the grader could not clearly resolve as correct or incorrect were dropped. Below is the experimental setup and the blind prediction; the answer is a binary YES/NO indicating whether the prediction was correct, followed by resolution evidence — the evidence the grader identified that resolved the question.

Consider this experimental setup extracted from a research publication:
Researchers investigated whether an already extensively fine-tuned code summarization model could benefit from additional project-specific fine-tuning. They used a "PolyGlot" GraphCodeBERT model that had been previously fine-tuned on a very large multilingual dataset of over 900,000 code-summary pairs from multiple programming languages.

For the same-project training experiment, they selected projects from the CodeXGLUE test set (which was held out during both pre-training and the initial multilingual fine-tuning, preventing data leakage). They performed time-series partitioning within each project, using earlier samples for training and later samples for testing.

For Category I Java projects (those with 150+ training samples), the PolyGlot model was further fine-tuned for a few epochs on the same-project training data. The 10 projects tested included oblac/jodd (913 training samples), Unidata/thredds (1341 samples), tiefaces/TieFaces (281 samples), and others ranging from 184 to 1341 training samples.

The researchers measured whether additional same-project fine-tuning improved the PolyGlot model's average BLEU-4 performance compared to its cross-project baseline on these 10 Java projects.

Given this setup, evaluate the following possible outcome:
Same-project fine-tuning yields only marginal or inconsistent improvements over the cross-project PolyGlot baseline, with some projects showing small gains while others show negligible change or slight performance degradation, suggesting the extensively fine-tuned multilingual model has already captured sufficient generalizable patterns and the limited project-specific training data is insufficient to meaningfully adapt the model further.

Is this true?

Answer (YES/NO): NO